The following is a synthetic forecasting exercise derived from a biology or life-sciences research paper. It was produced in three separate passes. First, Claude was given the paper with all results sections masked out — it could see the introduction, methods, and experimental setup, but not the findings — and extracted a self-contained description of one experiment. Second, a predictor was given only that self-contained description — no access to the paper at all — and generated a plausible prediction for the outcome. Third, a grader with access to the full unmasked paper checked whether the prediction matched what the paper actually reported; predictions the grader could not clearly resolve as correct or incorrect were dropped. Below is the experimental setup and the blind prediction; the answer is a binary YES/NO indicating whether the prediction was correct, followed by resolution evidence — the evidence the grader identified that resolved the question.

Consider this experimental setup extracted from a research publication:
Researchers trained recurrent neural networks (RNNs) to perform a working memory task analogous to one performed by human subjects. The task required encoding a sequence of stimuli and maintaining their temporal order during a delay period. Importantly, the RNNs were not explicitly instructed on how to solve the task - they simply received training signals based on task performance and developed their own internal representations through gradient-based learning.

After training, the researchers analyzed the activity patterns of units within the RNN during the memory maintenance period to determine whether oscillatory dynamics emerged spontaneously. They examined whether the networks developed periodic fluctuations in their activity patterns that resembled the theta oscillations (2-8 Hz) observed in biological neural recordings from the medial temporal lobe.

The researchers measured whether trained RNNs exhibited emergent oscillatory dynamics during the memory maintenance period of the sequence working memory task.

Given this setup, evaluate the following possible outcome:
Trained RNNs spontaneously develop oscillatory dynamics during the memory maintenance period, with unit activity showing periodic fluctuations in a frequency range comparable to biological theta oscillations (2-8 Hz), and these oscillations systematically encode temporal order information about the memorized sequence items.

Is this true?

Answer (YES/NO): NO